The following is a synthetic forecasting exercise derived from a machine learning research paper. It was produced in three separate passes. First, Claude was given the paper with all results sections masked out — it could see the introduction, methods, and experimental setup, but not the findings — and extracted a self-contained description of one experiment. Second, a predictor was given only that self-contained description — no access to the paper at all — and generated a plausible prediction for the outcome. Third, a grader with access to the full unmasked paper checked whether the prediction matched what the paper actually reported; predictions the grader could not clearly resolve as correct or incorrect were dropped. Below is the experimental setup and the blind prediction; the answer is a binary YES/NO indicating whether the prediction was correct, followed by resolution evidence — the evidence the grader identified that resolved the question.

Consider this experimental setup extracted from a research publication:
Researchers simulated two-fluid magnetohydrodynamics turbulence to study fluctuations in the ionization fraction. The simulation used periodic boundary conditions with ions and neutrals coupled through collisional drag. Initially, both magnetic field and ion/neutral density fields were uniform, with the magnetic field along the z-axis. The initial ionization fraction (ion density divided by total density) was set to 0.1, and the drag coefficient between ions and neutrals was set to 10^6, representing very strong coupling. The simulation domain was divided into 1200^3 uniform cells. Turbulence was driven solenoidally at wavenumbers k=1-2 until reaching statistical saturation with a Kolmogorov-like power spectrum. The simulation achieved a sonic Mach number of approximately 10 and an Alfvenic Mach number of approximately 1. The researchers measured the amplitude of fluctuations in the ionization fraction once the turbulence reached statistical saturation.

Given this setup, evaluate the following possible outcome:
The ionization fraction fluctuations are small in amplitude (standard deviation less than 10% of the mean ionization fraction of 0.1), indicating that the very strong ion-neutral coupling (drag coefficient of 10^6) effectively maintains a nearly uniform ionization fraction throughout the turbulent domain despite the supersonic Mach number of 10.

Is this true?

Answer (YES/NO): YES